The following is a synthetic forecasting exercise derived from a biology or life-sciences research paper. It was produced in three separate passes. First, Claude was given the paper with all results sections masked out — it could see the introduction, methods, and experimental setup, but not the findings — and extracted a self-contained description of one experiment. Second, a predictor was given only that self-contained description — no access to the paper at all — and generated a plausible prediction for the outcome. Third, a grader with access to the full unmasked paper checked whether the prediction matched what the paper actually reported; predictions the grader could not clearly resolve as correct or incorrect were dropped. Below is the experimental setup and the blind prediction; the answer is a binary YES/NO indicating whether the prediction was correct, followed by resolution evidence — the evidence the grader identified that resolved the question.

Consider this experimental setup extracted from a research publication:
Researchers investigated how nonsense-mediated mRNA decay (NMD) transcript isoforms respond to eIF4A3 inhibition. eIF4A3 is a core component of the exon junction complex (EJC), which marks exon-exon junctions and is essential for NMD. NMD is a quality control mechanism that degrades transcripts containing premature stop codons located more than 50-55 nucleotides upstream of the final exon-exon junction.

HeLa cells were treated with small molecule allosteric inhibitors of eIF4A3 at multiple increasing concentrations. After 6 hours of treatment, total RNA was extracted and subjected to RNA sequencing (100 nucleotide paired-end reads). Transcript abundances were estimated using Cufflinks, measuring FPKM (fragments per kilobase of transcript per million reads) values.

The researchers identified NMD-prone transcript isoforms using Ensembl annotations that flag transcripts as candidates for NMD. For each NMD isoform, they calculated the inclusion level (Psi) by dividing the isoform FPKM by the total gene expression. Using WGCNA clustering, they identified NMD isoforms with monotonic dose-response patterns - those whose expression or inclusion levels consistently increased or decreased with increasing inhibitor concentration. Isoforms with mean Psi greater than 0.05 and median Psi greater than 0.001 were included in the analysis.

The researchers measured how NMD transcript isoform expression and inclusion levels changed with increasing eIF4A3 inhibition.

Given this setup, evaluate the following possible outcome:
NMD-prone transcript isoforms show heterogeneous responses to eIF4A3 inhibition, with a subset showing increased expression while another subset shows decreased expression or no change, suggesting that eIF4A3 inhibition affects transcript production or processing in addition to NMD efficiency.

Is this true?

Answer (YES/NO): NO